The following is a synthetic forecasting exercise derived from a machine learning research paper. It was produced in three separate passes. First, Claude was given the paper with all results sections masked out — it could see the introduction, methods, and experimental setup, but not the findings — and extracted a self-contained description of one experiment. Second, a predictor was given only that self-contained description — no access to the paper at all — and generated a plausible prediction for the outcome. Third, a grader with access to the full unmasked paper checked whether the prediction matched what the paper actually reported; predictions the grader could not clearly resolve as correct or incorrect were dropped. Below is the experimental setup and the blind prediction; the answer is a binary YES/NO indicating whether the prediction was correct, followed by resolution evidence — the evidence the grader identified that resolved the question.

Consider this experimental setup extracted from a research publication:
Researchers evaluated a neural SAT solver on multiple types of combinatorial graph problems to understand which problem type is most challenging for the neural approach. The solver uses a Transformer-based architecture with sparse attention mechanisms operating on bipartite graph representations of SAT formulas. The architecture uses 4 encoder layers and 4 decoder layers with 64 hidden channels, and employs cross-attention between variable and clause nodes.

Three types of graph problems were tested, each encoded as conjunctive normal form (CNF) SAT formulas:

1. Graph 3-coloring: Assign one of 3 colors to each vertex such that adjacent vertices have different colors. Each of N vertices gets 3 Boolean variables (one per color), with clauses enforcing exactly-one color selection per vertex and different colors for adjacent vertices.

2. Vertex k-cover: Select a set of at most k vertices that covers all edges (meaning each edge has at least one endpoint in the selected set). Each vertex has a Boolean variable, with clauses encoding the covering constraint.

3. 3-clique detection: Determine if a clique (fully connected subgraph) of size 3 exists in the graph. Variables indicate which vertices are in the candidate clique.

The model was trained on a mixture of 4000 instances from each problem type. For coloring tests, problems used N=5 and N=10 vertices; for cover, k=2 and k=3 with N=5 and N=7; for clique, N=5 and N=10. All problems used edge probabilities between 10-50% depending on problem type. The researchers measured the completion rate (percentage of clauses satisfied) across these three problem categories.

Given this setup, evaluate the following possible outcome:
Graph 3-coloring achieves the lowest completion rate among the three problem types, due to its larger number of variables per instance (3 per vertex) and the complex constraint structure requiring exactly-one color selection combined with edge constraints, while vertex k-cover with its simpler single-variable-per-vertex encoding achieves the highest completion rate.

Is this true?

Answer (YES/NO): YES